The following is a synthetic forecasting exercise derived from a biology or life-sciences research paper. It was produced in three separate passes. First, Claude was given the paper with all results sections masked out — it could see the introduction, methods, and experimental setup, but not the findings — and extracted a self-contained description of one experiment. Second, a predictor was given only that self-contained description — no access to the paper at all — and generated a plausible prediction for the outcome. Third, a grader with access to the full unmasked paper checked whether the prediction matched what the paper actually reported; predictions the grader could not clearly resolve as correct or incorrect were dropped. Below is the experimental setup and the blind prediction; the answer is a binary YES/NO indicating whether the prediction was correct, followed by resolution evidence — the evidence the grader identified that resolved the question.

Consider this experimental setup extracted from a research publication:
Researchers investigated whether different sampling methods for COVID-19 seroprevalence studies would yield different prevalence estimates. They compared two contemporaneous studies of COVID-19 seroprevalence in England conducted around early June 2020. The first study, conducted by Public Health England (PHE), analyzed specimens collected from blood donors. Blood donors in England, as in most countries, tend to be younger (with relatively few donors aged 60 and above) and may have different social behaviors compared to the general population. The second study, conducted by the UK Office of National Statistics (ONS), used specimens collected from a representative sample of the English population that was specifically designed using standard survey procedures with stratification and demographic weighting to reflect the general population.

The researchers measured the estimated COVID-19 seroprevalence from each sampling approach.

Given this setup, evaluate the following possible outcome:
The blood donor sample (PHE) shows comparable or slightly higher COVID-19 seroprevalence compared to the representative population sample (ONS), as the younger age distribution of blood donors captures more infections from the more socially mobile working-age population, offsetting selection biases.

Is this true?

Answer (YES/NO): NO